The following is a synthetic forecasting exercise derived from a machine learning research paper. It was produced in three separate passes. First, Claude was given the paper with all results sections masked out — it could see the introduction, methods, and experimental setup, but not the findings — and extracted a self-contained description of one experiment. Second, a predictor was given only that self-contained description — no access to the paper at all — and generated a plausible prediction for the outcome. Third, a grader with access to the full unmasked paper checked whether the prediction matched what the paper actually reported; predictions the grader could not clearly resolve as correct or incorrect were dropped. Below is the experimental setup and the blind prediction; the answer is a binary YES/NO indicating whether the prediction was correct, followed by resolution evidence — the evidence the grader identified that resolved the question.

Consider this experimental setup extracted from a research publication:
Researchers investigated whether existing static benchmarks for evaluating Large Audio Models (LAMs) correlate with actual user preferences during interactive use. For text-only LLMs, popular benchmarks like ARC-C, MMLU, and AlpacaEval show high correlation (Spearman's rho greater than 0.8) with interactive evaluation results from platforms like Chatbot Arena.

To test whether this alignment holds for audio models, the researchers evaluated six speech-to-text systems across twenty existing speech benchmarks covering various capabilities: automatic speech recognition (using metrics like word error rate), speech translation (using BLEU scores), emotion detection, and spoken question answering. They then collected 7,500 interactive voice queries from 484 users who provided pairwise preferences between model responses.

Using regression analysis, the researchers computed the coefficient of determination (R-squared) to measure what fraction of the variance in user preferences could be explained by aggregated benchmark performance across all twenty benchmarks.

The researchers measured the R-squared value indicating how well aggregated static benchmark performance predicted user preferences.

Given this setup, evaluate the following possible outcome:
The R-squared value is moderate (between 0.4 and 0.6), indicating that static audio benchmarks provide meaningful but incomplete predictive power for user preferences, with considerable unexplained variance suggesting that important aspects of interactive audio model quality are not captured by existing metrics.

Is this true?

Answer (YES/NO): NO